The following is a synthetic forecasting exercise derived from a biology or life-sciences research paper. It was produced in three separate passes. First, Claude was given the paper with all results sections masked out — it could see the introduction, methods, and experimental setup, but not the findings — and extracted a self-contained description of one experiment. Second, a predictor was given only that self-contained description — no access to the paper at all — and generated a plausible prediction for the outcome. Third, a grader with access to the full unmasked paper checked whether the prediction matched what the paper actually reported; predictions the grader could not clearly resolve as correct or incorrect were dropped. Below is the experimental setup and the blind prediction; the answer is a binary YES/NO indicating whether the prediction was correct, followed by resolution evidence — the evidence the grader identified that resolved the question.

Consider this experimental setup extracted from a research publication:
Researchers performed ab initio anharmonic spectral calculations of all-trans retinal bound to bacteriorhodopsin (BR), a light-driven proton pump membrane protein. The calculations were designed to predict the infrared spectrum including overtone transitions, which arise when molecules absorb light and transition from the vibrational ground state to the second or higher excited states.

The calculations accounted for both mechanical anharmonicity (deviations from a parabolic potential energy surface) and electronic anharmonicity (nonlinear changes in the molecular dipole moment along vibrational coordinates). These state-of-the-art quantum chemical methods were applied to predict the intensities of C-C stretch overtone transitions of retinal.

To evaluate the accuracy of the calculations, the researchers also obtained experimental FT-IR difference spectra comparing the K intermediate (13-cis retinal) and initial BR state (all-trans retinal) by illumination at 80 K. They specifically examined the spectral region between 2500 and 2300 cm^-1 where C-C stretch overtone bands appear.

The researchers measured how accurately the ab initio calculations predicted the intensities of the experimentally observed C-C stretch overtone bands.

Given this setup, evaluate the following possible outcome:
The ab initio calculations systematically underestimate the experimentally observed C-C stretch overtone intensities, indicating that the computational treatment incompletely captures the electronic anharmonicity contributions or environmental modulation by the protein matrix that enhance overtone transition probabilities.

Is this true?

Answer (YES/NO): YES